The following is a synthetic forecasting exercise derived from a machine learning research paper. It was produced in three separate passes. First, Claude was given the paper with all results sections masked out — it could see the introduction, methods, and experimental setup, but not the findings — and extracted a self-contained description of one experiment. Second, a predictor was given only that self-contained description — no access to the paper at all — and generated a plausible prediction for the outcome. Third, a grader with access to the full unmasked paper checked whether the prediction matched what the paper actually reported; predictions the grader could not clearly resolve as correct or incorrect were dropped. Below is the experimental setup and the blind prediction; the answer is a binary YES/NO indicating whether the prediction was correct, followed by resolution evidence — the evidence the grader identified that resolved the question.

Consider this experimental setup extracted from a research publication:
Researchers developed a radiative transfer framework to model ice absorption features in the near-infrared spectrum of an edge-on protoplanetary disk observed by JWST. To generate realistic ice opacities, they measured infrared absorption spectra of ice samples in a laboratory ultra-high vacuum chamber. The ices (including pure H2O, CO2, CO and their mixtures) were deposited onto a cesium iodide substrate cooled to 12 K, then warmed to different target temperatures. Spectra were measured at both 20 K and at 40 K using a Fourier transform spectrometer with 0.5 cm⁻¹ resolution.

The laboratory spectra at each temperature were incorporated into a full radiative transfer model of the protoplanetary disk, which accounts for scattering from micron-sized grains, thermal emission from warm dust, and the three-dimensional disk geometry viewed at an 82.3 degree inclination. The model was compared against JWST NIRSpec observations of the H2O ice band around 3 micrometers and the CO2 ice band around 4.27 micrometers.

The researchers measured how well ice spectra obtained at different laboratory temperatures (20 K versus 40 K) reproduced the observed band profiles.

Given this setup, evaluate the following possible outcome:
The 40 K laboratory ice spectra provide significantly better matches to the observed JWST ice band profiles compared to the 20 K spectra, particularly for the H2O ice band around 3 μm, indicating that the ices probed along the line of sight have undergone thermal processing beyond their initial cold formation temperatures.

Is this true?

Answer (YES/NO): NO